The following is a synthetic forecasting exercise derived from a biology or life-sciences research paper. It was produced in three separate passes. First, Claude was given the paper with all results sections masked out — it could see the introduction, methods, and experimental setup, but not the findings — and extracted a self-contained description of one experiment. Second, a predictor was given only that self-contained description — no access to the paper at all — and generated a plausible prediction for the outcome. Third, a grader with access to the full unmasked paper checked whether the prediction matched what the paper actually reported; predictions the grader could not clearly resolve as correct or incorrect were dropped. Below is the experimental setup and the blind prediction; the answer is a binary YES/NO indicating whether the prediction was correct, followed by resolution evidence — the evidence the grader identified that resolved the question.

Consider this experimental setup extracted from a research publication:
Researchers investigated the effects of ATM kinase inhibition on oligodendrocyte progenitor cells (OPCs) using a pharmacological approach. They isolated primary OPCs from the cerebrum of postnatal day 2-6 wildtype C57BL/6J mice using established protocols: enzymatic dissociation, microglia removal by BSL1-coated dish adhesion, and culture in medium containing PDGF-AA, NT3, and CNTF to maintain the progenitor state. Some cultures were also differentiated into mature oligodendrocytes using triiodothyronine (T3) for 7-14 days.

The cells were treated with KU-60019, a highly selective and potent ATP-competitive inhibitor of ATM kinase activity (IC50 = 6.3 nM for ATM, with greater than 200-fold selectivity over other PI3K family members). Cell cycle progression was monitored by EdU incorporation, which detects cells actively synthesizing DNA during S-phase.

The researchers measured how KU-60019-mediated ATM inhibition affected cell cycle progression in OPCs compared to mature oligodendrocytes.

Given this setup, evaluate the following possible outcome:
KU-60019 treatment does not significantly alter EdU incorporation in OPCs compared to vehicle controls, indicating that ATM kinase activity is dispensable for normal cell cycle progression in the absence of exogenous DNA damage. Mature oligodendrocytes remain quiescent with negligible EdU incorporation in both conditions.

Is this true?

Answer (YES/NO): NO